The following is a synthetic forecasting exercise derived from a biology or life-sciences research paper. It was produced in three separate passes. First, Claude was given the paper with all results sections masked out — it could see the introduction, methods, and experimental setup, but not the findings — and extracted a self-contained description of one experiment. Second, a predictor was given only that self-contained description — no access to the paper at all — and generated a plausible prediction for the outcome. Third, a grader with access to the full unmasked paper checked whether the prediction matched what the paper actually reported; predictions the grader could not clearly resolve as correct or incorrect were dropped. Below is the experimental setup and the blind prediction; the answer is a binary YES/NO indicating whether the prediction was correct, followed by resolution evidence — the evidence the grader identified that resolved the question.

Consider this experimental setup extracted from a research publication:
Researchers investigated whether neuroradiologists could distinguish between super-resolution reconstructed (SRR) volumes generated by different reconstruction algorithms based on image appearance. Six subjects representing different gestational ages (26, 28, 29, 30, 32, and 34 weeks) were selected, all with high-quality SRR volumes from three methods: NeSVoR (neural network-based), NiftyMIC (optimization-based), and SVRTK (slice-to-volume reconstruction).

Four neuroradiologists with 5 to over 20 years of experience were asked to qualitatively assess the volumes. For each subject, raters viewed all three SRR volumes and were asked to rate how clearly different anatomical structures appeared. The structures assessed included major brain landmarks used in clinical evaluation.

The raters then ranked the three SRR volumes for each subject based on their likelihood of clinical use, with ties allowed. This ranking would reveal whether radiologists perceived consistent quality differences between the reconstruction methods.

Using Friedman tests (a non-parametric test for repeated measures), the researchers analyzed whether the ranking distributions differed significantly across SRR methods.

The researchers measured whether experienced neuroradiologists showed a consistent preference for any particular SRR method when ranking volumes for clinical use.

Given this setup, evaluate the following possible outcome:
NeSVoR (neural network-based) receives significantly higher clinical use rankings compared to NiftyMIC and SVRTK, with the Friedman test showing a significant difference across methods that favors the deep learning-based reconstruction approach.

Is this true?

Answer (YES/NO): NO